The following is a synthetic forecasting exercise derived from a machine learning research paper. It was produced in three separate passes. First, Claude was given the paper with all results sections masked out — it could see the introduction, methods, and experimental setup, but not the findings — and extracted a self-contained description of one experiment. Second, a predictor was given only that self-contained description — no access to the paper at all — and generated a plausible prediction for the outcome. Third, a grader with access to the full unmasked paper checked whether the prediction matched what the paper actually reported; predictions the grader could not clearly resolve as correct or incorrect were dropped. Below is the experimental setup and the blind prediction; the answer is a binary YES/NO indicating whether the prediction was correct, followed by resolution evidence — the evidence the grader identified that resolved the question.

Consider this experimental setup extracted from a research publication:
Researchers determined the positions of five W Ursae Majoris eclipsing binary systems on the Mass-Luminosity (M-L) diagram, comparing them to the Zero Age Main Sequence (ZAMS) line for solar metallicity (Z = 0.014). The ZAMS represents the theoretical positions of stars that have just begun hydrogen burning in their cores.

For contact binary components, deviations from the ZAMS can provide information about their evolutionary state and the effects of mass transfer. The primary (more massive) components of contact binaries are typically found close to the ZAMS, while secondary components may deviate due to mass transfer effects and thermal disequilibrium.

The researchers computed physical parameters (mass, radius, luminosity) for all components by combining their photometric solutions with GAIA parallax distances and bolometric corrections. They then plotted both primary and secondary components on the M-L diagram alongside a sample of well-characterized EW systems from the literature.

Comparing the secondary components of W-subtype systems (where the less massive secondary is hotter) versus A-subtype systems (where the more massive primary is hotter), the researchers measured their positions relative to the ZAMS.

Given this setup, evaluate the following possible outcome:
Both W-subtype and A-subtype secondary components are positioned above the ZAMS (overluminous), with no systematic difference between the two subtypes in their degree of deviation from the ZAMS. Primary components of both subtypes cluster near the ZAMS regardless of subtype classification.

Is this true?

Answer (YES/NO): NO